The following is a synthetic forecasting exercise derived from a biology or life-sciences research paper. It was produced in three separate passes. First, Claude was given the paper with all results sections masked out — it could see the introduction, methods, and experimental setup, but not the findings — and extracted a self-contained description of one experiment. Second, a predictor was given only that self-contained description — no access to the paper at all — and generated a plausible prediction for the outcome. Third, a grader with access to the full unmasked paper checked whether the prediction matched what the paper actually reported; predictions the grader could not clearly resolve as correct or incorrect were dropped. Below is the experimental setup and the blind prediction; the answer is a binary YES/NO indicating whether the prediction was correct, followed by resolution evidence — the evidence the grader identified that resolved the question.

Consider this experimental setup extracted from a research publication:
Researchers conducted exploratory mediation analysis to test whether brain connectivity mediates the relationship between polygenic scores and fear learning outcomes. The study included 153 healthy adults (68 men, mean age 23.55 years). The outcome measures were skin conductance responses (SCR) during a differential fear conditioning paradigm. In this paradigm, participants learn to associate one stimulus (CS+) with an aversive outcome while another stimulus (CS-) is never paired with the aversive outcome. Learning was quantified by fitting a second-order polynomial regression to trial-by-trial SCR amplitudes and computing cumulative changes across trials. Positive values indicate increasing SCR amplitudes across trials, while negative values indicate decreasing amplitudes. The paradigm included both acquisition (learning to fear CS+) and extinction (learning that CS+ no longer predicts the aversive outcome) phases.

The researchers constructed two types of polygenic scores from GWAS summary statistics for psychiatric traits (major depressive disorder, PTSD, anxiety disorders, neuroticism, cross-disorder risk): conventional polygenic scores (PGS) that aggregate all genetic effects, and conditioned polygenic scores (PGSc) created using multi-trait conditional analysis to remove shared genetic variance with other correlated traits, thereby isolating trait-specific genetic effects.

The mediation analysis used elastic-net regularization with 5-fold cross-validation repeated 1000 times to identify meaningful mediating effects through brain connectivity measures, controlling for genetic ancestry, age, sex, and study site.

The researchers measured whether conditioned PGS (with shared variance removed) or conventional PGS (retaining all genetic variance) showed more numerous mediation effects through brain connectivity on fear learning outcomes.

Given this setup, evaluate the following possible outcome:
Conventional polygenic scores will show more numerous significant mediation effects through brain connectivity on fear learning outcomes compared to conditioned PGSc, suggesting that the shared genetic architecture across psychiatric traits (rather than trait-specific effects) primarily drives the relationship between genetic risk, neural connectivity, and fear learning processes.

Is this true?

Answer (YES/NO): YES